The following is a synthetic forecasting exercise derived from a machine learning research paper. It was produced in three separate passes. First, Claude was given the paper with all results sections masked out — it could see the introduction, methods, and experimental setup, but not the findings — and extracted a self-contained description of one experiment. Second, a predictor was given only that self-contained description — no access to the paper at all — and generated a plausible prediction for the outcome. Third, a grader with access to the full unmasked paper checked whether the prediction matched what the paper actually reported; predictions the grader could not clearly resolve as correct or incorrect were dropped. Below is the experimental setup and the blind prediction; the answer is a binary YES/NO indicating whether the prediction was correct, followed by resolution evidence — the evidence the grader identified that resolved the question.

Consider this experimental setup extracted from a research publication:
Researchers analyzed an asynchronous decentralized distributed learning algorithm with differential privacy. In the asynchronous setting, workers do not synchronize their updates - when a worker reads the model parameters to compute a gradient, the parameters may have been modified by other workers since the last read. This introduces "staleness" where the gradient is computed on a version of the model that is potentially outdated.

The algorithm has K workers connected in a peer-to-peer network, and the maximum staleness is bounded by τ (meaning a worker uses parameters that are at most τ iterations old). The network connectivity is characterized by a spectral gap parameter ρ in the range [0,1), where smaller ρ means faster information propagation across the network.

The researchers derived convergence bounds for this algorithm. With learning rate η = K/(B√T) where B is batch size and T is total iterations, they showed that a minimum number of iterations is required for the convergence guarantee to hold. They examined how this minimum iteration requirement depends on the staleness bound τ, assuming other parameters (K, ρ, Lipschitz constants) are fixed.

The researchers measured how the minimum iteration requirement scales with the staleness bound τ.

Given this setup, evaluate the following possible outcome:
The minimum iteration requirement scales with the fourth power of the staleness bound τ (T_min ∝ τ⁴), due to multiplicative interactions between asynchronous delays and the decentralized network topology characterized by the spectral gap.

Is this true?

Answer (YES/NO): NO